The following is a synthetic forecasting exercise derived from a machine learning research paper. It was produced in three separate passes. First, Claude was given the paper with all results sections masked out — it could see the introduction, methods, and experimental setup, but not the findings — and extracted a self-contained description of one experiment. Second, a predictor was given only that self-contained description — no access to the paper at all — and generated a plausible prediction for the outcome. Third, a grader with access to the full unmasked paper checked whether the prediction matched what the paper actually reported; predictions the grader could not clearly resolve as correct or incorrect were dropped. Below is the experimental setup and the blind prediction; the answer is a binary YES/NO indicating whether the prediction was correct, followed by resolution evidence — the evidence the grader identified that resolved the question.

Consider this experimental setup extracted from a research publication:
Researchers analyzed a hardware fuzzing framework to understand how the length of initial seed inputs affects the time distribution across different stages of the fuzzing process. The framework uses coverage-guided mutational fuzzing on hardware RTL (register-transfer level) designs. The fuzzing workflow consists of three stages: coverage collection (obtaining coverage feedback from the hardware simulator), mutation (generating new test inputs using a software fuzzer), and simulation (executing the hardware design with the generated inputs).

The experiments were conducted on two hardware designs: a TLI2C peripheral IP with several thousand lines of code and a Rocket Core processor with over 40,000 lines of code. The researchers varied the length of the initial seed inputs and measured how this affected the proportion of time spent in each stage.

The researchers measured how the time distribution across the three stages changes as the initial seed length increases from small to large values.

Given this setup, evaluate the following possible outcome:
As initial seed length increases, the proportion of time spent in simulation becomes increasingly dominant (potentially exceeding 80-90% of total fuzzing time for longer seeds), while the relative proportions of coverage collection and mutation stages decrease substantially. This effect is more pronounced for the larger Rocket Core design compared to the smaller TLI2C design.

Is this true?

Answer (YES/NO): NO